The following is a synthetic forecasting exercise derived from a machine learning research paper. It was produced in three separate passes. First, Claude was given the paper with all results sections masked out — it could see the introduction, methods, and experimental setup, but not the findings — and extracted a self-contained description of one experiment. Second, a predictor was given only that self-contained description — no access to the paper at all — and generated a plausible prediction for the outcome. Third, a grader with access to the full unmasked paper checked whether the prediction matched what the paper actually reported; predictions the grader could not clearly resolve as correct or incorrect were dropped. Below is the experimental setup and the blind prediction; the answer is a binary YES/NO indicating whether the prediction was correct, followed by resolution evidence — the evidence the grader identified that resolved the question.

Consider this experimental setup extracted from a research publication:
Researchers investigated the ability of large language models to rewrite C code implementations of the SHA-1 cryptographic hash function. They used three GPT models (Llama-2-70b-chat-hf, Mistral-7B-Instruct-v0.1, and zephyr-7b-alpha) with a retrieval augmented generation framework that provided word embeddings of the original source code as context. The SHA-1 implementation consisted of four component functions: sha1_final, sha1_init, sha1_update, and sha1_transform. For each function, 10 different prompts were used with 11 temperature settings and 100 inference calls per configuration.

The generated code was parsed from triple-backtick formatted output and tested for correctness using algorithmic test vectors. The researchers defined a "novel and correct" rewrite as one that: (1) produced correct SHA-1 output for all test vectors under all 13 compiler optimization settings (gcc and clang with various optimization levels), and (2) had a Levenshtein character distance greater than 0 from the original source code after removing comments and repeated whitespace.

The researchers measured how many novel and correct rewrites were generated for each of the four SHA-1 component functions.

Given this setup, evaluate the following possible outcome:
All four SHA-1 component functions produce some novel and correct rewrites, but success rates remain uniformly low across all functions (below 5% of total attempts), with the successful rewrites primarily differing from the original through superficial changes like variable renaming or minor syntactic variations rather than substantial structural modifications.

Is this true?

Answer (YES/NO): NO